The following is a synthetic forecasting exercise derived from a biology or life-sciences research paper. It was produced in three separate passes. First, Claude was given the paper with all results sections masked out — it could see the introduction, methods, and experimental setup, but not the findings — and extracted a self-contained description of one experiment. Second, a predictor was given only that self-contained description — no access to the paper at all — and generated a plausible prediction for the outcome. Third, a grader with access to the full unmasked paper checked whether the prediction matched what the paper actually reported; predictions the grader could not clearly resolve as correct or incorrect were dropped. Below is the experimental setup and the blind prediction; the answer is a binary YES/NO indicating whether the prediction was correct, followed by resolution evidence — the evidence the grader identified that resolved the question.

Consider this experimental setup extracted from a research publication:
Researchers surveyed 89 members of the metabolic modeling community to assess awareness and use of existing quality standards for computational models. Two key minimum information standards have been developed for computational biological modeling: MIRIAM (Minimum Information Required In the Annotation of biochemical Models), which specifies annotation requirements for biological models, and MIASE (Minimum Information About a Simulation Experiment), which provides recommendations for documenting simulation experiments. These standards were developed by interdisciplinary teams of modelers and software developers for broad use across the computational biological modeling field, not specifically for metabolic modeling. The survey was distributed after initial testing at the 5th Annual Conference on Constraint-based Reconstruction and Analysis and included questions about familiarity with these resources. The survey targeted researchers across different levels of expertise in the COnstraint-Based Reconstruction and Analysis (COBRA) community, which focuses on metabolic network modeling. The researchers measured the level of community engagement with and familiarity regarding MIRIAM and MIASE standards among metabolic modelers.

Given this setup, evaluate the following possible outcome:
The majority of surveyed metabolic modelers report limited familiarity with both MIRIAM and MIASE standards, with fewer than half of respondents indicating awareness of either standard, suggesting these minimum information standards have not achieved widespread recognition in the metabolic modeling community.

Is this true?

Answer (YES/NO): NO